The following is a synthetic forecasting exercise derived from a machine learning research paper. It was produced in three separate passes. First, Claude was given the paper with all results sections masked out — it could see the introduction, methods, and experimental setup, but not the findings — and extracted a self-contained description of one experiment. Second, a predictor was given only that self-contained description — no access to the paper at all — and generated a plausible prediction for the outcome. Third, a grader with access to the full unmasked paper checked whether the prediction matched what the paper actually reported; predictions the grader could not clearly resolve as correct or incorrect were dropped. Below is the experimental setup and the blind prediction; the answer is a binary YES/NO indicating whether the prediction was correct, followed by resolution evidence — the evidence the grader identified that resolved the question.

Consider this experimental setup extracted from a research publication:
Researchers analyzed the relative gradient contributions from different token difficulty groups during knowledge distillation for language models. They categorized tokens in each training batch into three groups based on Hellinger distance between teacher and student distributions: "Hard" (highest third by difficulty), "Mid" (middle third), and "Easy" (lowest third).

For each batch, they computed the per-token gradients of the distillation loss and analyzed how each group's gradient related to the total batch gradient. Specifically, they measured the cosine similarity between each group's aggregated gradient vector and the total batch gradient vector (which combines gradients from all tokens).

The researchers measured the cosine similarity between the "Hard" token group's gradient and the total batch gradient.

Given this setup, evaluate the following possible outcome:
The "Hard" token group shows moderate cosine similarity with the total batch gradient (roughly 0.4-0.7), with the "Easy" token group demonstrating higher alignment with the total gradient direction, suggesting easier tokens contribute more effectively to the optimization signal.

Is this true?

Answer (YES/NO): NO